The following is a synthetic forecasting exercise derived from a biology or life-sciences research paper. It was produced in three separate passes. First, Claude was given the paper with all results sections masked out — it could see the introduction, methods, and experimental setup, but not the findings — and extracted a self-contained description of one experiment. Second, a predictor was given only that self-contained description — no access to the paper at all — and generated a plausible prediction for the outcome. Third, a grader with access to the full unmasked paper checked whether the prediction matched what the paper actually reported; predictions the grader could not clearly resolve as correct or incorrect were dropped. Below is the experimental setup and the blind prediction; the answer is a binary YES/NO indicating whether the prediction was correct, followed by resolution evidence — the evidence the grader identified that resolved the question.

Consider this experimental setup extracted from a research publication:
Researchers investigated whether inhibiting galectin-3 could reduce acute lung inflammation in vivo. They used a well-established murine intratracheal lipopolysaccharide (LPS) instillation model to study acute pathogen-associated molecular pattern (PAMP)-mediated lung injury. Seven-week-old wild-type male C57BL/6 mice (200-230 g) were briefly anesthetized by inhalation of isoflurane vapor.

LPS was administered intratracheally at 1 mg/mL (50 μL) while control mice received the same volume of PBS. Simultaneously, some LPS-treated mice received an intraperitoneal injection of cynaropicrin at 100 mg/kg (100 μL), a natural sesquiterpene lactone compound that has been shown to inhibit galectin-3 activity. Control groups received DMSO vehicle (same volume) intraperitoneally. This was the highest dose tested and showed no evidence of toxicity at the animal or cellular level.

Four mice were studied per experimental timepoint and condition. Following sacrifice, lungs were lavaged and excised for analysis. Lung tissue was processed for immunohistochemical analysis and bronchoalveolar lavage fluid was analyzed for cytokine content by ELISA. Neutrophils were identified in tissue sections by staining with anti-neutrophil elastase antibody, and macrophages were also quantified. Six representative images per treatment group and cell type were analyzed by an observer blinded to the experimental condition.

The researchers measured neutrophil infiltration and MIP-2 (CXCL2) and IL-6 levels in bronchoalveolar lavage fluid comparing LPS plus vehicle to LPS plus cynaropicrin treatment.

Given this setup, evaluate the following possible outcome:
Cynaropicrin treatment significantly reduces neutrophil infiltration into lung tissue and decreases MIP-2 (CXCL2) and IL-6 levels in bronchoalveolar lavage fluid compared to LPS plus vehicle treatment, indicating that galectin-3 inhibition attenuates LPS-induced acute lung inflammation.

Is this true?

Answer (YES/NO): YES